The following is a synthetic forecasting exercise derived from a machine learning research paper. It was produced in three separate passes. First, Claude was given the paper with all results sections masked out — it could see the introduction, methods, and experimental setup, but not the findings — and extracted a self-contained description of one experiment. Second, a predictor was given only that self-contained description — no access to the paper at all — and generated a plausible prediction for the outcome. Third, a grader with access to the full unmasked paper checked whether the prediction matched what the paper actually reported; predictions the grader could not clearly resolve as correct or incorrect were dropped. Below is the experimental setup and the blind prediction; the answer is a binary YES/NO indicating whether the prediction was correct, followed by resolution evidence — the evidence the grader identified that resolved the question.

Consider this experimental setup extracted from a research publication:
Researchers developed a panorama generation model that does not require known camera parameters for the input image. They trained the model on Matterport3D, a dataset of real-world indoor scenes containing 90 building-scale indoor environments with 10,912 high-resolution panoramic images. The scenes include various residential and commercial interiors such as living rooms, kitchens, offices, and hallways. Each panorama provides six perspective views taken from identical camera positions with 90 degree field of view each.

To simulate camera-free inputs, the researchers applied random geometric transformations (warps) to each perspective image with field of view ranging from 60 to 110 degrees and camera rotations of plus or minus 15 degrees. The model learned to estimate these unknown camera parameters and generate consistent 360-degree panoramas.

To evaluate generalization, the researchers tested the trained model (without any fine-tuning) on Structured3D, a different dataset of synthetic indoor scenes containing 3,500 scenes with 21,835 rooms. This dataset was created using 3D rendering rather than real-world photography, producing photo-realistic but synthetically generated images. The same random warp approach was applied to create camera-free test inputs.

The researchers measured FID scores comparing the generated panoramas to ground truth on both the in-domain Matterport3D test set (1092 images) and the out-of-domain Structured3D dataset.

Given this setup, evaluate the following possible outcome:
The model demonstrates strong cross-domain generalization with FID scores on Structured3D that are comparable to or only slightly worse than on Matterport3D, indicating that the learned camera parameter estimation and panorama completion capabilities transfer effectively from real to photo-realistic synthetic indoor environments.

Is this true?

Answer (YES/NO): NO